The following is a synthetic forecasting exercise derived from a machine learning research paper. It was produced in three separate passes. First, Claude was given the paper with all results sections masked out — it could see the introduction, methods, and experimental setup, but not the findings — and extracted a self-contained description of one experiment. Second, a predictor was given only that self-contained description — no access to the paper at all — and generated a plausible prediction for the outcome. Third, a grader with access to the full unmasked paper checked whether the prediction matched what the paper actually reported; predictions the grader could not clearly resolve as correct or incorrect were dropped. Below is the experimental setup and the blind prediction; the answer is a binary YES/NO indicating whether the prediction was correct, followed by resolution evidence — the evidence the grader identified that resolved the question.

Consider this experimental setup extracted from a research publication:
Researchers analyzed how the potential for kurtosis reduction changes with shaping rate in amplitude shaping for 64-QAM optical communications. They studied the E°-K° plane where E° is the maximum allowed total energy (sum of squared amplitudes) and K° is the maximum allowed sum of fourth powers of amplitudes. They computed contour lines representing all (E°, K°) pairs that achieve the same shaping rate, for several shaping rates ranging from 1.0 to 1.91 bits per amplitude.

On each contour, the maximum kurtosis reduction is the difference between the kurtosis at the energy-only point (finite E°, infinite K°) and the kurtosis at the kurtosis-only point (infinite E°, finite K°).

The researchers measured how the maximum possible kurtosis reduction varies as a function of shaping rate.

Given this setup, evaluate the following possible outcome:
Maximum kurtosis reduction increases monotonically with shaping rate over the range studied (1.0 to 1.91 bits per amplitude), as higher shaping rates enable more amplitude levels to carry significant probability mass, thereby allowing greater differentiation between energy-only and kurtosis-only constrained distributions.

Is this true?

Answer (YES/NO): NO